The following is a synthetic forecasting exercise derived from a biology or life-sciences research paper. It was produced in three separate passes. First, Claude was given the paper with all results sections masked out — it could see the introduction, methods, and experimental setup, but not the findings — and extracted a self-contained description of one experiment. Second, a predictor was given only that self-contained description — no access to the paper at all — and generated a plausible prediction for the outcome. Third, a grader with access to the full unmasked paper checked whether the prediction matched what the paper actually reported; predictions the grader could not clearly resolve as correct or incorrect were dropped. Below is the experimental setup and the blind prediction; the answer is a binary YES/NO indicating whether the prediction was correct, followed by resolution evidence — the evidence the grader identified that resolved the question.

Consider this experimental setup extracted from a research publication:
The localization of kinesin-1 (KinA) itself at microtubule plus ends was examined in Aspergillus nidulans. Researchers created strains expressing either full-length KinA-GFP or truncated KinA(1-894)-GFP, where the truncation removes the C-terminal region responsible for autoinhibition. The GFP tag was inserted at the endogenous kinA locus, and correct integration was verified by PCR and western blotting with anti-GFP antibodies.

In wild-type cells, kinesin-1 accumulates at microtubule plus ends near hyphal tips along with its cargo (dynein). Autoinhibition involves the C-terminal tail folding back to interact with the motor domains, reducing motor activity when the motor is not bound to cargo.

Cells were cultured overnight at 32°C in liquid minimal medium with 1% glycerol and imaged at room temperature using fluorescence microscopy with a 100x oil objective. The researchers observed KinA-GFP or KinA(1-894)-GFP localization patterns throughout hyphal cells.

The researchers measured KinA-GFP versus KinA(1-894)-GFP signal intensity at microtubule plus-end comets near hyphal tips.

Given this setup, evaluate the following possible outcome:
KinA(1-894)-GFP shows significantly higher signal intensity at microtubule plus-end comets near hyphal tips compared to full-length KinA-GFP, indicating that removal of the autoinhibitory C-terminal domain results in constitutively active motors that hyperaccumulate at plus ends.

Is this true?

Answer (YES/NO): YES